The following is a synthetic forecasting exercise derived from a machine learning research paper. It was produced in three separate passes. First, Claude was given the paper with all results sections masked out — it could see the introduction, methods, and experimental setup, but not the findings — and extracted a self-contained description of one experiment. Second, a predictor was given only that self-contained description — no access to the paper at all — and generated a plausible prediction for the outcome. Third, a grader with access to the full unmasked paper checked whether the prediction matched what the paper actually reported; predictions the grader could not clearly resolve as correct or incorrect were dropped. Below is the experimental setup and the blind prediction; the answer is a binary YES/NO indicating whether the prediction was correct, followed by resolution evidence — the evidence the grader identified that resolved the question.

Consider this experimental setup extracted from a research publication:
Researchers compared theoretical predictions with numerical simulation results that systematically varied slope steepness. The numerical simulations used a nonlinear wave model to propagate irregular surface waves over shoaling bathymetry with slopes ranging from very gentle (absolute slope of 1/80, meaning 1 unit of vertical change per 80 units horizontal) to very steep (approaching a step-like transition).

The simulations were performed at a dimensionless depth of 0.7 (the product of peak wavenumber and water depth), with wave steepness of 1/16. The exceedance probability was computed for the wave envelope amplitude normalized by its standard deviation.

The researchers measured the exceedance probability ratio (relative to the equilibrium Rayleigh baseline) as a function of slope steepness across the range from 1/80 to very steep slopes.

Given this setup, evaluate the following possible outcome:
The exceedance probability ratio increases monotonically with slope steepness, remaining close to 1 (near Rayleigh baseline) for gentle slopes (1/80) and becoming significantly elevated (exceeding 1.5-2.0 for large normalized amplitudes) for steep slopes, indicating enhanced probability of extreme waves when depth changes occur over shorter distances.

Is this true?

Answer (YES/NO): NO